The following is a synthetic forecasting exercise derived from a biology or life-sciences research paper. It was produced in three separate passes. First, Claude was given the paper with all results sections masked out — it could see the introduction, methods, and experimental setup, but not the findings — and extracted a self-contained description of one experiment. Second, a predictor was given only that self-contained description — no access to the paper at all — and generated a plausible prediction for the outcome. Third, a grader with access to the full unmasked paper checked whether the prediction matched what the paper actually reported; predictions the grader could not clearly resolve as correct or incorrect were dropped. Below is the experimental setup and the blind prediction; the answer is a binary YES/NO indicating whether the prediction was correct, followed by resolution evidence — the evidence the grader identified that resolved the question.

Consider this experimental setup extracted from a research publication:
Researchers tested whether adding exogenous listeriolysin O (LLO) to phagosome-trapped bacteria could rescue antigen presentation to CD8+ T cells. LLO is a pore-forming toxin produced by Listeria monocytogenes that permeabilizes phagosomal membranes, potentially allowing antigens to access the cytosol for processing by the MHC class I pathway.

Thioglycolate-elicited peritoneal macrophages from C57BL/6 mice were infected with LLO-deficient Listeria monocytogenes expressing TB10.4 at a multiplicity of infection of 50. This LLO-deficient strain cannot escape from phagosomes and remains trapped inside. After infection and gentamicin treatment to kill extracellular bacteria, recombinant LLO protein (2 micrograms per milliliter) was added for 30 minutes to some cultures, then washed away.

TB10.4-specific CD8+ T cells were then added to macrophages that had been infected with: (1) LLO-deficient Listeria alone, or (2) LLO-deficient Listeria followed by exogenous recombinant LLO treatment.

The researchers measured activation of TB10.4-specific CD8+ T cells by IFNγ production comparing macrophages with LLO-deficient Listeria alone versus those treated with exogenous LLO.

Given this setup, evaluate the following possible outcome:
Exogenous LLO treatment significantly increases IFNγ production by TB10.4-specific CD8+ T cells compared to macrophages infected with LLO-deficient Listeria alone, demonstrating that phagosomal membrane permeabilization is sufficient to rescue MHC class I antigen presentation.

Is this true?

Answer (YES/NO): YES